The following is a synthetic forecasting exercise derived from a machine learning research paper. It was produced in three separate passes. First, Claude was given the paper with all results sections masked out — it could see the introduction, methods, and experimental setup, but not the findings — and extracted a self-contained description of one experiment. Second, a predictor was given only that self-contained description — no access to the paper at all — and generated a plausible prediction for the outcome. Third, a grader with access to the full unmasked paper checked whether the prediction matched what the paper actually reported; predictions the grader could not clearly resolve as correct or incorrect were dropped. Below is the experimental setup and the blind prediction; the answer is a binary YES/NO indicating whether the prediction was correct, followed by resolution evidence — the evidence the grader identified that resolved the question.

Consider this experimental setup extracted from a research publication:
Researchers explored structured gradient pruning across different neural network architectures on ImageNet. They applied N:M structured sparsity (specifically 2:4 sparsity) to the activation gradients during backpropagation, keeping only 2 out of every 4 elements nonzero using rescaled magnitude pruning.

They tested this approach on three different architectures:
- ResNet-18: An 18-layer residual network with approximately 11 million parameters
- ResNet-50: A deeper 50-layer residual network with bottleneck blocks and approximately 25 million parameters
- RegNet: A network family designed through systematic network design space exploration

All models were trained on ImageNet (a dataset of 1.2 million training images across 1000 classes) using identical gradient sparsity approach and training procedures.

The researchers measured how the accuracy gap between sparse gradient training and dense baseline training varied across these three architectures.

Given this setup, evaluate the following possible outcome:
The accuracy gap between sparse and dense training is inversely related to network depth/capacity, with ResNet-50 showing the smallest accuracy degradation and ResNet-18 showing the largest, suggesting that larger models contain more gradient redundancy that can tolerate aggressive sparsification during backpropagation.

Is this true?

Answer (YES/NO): NO